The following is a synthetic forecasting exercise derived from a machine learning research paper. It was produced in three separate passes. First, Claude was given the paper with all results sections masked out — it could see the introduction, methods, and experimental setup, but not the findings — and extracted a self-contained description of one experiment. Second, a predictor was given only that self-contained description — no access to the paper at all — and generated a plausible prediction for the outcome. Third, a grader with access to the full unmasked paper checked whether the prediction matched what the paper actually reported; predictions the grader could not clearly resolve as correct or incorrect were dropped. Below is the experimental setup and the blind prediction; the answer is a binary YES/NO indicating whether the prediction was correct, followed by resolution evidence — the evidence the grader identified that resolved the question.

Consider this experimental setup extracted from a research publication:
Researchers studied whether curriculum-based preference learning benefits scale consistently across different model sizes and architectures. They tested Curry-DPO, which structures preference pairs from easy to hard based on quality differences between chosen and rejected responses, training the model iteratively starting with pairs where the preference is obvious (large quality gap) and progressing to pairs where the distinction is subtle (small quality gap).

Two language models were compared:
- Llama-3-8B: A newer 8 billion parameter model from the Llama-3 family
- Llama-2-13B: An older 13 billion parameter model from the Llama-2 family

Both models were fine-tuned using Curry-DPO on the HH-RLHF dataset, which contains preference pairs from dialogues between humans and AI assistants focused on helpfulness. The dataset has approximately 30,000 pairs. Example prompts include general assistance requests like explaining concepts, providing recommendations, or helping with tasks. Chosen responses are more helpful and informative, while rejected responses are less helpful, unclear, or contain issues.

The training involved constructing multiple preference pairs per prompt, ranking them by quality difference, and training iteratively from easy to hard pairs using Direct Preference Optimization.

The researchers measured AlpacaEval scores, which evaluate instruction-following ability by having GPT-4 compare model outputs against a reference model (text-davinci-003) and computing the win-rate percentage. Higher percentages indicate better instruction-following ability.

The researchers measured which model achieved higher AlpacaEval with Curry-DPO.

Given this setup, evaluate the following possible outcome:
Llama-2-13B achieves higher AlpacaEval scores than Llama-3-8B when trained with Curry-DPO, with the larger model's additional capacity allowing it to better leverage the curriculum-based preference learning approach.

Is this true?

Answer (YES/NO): NO